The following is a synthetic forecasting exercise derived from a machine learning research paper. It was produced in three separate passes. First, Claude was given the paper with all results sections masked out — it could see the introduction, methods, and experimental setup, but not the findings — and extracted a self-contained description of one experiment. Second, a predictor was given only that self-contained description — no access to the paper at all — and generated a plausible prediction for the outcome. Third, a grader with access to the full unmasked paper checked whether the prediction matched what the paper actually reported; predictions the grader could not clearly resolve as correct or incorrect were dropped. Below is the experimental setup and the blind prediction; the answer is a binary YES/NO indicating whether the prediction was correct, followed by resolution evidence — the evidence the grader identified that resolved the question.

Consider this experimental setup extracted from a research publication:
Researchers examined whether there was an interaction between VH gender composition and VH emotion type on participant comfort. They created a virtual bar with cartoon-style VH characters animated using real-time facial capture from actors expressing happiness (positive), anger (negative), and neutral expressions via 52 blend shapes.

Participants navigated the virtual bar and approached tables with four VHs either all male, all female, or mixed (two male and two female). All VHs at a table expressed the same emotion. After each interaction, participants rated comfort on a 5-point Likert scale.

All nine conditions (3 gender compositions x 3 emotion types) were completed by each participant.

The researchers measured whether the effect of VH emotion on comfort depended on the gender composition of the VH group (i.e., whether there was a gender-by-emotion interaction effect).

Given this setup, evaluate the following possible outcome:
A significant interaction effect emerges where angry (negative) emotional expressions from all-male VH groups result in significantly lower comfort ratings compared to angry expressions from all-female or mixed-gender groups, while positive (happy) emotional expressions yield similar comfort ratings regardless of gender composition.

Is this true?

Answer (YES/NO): NO